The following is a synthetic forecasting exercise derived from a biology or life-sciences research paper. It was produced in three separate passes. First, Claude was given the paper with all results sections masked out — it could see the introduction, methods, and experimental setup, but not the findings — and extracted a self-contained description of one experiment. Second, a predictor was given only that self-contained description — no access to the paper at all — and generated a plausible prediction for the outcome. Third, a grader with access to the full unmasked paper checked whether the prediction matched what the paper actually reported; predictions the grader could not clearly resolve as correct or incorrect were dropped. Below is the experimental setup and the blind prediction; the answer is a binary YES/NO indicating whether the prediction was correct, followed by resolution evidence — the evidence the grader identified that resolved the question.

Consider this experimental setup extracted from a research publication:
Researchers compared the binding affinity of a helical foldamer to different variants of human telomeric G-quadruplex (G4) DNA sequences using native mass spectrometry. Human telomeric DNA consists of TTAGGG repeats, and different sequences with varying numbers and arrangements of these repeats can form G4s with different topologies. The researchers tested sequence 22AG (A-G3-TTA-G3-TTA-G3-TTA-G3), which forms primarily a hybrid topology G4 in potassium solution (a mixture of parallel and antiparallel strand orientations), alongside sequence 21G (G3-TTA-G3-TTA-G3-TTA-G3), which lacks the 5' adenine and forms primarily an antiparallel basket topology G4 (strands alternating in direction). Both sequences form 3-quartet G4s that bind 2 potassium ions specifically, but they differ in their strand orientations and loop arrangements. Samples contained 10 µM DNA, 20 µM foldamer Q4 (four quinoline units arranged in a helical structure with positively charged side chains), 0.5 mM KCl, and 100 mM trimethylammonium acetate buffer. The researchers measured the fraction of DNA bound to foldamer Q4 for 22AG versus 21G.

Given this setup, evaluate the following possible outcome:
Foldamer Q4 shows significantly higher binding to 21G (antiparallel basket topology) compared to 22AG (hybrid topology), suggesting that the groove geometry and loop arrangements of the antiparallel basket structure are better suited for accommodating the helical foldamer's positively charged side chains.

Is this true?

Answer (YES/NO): NO